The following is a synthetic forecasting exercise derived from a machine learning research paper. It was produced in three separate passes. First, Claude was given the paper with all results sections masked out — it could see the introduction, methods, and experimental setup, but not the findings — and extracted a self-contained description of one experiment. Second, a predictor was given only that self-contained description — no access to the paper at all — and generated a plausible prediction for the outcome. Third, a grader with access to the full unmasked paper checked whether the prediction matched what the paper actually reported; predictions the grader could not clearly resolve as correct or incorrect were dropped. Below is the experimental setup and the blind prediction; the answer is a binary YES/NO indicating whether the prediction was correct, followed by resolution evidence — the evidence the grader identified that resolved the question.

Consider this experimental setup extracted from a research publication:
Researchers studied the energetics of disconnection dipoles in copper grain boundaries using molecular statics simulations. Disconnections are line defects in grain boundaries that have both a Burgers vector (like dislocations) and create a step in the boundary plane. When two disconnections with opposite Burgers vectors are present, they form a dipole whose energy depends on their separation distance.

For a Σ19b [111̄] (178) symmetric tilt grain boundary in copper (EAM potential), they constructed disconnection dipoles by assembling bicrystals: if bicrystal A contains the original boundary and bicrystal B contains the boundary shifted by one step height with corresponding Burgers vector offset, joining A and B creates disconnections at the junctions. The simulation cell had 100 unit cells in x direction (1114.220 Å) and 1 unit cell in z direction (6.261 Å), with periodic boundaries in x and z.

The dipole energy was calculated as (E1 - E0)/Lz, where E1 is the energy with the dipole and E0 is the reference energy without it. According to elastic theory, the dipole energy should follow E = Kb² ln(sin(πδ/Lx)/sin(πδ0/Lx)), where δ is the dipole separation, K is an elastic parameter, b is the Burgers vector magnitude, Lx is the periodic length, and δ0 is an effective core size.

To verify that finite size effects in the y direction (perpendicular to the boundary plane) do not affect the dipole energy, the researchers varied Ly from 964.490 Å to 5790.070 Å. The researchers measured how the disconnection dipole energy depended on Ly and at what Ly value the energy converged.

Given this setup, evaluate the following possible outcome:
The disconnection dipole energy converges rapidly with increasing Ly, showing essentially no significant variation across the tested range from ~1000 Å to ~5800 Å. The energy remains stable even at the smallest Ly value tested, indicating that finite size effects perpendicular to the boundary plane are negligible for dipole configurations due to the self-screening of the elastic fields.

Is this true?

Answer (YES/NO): NO